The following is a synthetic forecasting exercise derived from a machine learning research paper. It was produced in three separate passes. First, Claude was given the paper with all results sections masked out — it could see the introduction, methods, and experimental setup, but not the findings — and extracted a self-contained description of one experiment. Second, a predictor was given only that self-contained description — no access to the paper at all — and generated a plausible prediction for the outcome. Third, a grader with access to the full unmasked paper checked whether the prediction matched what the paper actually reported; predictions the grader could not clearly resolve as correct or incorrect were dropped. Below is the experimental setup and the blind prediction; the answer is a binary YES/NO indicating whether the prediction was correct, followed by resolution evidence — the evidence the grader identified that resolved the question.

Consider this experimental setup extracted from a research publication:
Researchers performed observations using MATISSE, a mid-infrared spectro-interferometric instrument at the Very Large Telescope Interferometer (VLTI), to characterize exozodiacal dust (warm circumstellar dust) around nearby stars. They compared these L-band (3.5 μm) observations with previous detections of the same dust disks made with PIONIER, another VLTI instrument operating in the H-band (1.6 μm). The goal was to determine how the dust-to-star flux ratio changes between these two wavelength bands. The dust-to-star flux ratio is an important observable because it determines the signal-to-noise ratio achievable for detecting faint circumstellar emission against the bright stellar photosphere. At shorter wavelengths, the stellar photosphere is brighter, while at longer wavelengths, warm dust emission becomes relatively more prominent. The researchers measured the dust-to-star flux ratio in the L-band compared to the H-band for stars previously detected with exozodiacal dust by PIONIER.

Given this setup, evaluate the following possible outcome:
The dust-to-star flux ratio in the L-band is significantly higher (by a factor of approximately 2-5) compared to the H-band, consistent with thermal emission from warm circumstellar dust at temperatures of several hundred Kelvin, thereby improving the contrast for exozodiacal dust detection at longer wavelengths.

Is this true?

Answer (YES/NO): YES